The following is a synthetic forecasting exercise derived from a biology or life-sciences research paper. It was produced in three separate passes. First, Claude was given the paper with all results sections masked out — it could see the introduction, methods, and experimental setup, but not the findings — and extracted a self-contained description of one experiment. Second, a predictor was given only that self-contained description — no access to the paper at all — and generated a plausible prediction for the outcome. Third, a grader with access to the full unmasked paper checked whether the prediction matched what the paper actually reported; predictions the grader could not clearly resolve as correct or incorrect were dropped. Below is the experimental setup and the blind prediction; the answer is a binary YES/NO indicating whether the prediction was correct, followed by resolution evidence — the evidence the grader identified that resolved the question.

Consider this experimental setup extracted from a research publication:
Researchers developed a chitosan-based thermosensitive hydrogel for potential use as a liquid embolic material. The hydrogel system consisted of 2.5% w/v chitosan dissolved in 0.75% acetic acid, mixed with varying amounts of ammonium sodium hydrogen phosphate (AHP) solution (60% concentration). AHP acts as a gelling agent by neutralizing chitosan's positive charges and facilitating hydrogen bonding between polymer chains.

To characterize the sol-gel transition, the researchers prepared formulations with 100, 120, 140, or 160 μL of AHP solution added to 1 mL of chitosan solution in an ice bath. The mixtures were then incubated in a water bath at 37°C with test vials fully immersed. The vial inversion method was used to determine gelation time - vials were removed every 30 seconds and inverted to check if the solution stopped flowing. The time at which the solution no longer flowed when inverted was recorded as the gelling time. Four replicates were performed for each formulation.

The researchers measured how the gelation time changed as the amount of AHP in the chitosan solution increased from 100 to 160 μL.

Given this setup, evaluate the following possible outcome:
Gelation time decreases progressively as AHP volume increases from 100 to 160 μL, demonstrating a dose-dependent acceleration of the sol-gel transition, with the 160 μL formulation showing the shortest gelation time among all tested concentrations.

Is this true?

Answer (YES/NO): YES